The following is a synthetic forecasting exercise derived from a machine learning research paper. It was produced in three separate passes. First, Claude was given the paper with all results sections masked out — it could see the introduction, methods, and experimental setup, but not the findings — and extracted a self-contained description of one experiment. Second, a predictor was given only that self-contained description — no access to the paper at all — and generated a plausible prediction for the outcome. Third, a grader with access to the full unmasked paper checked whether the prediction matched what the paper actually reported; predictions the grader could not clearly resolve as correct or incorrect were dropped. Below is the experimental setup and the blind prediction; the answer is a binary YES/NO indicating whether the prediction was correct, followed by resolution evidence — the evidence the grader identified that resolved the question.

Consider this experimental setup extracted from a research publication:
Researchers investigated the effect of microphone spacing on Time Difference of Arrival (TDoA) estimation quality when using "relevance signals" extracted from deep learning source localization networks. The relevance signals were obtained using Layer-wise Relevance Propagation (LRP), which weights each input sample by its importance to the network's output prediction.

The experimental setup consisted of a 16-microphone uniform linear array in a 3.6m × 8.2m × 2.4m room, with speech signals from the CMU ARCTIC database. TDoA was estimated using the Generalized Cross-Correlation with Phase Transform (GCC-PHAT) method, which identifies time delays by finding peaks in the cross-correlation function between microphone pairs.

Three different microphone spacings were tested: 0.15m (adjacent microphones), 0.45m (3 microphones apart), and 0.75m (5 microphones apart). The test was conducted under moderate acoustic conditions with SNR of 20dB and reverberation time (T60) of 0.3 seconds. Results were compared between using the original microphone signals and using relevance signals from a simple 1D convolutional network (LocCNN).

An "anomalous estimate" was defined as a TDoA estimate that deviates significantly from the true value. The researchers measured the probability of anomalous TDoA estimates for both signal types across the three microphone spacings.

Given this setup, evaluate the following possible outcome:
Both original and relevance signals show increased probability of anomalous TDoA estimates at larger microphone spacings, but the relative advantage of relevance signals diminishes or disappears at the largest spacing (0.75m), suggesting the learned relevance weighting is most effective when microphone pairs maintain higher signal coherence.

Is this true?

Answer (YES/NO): YES